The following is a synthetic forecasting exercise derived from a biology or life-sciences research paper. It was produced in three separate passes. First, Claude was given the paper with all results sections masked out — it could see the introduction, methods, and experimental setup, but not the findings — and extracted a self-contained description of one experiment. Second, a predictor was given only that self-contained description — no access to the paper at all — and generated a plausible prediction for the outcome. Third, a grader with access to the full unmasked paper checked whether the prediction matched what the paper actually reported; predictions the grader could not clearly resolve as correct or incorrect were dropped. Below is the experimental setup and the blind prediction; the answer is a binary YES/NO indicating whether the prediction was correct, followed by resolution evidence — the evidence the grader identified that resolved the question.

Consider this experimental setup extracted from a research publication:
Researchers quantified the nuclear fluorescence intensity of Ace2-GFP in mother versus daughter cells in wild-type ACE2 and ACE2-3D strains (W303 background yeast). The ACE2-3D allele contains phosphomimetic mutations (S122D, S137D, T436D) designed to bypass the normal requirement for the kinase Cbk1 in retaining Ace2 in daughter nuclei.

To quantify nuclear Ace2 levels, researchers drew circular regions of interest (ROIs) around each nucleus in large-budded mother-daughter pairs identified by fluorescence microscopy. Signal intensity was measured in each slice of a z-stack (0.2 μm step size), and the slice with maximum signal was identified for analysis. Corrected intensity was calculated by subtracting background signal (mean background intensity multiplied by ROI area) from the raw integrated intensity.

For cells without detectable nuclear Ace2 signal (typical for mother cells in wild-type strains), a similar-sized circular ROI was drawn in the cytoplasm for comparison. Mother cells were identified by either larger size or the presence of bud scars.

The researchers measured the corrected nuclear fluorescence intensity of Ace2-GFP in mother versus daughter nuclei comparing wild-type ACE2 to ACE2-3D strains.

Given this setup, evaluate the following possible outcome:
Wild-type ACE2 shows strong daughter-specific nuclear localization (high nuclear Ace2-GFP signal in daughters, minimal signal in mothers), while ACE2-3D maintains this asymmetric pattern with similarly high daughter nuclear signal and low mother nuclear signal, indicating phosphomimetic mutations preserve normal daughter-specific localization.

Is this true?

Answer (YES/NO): NO